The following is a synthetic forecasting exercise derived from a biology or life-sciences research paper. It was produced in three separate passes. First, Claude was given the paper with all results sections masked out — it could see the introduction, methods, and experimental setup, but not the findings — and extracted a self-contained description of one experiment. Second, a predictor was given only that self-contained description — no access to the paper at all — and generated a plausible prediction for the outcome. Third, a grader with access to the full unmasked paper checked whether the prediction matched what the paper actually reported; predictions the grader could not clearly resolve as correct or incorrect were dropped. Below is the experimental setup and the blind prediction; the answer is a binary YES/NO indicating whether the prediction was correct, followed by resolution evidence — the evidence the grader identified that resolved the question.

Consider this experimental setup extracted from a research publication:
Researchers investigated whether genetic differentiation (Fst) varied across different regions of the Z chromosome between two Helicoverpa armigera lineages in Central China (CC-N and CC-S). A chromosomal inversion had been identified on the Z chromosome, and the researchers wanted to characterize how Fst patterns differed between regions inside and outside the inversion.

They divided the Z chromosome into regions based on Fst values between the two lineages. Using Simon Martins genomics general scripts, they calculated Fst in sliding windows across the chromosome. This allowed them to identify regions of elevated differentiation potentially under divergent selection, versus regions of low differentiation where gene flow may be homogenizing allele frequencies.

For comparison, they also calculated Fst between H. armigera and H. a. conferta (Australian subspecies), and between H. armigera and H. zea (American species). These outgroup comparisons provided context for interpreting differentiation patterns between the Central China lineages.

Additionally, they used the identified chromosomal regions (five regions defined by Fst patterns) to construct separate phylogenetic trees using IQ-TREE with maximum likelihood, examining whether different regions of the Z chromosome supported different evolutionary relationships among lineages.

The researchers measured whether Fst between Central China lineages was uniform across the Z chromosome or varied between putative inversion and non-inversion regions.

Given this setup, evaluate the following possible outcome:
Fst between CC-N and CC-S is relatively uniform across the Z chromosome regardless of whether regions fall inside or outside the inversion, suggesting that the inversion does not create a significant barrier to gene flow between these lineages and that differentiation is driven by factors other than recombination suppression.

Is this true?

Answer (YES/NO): NO